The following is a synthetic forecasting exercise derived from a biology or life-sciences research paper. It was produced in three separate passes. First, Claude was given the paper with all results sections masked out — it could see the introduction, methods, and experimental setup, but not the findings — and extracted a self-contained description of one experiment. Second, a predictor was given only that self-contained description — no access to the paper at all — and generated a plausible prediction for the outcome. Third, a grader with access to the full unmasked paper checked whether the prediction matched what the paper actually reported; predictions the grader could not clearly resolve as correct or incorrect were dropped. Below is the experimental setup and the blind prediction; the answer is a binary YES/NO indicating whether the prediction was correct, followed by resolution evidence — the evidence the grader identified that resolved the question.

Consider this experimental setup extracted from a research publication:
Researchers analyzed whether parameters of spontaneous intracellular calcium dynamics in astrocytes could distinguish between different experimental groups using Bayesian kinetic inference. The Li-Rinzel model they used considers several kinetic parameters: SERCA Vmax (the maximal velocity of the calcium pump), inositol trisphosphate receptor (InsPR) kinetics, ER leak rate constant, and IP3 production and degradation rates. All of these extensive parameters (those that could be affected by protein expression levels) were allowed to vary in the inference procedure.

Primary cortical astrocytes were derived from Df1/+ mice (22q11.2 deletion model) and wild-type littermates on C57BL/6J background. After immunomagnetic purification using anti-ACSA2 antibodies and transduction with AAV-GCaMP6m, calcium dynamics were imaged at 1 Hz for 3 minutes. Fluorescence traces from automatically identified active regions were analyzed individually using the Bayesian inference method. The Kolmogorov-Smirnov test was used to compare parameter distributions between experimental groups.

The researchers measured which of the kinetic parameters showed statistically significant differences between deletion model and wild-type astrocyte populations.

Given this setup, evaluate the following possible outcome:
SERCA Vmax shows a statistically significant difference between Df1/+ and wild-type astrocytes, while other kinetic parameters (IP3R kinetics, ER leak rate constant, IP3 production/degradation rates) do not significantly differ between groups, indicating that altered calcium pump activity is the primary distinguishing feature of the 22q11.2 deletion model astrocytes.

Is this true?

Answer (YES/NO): NO